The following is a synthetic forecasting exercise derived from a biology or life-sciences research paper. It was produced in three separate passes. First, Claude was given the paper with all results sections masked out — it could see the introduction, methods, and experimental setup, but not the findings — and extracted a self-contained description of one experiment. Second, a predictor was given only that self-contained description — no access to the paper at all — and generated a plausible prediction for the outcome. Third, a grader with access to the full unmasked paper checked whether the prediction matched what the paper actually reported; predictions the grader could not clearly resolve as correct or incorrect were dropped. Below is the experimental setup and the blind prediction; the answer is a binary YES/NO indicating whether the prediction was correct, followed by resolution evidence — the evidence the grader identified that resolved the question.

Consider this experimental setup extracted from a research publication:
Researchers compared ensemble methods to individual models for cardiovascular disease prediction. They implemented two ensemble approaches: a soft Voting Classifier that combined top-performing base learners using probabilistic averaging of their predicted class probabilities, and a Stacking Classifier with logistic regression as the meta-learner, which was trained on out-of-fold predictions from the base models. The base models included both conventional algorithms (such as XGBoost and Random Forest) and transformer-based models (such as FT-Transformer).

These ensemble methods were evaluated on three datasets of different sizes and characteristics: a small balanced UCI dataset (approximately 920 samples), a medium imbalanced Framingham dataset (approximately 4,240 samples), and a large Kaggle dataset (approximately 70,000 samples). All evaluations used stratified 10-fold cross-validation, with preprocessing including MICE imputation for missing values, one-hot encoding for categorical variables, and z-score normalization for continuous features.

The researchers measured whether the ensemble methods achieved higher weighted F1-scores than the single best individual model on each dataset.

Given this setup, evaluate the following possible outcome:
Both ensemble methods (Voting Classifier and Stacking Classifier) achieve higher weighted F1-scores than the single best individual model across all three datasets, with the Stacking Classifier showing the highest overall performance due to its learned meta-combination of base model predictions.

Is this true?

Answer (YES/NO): NO